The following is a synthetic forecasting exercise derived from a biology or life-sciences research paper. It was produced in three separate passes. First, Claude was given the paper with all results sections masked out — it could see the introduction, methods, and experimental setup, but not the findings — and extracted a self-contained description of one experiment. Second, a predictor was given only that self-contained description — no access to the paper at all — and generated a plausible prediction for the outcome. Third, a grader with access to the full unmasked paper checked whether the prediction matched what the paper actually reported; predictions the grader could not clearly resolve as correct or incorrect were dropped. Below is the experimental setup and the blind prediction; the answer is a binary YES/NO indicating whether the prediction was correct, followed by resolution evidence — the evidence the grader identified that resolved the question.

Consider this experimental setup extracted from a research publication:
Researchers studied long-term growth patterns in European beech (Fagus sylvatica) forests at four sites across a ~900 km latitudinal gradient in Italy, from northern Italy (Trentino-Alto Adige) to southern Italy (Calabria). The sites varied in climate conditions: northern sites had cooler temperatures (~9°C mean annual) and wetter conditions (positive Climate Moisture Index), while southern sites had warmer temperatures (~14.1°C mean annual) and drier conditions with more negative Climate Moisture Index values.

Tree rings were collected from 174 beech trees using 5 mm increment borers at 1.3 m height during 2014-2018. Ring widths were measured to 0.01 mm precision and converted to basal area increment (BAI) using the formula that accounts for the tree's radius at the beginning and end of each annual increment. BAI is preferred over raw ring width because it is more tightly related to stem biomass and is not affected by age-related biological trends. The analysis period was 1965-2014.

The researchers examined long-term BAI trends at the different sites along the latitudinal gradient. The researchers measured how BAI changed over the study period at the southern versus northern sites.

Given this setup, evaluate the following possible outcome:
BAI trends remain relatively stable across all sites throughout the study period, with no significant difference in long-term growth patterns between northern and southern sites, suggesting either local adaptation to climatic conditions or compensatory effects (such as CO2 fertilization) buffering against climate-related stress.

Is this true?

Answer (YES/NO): NO